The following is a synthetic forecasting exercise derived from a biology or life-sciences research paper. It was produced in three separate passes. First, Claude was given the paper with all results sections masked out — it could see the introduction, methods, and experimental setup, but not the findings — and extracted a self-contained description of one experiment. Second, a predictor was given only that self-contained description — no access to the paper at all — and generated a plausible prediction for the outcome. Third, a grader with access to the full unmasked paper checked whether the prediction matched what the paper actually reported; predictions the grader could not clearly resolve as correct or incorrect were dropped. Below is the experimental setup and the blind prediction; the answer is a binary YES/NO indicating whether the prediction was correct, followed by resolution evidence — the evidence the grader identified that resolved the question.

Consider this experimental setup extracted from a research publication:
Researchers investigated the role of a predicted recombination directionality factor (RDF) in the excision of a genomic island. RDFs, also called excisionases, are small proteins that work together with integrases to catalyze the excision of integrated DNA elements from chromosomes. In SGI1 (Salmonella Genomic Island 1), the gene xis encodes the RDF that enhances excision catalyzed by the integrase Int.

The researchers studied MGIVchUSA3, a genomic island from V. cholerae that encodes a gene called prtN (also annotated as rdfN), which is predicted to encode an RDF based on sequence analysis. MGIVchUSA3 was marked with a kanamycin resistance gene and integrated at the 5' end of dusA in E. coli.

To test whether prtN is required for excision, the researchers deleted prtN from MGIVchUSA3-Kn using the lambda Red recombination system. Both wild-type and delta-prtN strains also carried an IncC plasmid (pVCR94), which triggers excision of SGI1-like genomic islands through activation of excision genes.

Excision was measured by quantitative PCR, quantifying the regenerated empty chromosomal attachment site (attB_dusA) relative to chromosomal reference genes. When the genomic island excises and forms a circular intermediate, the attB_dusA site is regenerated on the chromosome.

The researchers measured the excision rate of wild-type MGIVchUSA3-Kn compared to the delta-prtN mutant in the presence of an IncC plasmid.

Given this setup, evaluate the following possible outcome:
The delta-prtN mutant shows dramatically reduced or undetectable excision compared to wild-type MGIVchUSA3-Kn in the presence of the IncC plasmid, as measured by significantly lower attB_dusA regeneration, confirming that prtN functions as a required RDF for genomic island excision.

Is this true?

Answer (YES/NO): YES